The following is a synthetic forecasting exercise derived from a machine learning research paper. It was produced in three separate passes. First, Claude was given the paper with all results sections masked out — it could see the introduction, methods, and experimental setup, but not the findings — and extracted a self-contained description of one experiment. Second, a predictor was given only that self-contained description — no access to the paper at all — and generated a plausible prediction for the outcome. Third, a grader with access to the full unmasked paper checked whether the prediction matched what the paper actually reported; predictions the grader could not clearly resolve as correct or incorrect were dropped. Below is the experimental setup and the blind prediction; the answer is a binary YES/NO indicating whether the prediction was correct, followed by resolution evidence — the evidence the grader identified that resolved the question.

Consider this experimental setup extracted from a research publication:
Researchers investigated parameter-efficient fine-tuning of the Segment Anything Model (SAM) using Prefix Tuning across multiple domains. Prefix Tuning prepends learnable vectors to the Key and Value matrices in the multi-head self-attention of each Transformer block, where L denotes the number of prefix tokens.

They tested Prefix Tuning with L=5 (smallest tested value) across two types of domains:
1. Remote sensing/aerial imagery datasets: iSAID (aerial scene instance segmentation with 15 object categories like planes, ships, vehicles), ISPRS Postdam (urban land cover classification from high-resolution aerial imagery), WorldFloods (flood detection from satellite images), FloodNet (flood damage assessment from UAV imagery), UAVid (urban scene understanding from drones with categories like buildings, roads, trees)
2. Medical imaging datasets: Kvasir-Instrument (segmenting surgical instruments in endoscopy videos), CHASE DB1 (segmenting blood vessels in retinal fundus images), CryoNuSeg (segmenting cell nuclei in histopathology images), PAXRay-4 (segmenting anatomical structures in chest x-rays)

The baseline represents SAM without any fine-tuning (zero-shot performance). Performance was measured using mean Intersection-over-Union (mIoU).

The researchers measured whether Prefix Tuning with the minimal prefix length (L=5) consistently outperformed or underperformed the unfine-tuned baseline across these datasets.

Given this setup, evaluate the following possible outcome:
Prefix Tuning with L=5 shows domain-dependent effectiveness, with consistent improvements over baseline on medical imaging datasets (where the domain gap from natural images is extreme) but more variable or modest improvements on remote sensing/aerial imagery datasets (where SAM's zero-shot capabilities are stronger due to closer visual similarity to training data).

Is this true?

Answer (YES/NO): NO